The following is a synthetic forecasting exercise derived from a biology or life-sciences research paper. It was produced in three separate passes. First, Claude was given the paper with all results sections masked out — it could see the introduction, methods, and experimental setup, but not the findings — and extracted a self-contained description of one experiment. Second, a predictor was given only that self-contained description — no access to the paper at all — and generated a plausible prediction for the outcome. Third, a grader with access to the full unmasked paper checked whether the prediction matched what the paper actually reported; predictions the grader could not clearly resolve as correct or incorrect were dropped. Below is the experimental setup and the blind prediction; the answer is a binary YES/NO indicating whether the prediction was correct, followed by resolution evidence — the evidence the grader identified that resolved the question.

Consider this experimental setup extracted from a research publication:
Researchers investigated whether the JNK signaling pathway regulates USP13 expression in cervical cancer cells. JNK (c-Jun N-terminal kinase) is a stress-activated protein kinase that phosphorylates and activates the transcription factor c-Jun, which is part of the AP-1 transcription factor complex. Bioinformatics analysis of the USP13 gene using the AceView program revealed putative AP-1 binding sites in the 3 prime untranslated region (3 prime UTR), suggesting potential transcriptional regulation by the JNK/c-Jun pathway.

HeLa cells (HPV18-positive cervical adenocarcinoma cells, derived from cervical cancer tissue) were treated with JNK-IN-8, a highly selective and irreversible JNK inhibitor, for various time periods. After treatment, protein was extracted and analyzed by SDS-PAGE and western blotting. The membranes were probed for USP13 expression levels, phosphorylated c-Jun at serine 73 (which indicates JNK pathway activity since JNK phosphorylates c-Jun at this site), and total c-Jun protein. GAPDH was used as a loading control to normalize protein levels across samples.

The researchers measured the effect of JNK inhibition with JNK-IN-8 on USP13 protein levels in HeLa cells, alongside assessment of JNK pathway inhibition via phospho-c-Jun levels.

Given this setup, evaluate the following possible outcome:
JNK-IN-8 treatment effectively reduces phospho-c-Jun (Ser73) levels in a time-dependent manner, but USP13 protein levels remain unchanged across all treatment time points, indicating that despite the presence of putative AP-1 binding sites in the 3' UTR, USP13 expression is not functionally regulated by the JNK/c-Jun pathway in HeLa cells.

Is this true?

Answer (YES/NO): NO